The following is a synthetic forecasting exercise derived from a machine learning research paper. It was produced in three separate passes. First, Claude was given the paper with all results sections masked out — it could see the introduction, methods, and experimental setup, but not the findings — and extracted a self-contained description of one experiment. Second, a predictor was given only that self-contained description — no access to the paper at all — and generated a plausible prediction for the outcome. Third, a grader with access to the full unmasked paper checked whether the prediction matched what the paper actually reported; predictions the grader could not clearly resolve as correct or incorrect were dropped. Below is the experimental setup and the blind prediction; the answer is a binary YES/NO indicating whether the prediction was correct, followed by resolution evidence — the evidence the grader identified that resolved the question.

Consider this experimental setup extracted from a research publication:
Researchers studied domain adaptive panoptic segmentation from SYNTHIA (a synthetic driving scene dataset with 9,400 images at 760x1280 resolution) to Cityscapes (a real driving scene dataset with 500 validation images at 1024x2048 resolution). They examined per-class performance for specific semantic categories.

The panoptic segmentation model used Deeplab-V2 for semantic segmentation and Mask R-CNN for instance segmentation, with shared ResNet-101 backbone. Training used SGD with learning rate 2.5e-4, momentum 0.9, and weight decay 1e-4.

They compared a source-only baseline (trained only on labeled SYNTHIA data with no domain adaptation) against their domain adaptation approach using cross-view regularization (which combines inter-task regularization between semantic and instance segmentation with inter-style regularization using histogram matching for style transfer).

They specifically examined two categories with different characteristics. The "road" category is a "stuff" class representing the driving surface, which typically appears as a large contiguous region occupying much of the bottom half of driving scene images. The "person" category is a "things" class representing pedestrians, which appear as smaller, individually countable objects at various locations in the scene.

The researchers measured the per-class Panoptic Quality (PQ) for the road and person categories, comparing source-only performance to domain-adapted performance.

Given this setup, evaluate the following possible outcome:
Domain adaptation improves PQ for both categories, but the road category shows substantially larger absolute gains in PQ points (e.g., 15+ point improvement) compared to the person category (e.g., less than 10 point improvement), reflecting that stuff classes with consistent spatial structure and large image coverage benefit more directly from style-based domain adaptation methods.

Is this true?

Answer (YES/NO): NO